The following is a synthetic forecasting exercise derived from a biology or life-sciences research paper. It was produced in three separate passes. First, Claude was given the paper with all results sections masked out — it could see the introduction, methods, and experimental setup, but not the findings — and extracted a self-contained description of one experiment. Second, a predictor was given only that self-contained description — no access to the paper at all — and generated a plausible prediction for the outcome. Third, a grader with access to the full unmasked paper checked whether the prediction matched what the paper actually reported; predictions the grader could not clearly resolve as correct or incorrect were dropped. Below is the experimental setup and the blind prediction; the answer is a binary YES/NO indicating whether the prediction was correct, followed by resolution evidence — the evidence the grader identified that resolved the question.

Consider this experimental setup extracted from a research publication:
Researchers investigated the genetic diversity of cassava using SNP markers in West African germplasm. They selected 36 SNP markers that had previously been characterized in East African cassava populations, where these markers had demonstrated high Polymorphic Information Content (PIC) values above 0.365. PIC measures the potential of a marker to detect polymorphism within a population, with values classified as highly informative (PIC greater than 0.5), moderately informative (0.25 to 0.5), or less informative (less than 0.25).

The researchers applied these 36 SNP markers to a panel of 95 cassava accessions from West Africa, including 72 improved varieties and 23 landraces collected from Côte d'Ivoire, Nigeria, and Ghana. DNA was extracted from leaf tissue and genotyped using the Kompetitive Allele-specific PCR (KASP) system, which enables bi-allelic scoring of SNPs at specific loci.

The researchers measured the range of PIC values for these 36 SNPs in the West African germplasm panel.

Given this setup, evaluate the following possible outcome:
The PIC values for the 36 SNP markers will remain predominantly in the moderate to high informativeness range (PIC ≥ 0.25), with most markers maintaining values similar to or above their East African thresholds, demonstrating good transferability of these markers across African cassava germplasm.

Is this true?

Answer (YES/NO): YES